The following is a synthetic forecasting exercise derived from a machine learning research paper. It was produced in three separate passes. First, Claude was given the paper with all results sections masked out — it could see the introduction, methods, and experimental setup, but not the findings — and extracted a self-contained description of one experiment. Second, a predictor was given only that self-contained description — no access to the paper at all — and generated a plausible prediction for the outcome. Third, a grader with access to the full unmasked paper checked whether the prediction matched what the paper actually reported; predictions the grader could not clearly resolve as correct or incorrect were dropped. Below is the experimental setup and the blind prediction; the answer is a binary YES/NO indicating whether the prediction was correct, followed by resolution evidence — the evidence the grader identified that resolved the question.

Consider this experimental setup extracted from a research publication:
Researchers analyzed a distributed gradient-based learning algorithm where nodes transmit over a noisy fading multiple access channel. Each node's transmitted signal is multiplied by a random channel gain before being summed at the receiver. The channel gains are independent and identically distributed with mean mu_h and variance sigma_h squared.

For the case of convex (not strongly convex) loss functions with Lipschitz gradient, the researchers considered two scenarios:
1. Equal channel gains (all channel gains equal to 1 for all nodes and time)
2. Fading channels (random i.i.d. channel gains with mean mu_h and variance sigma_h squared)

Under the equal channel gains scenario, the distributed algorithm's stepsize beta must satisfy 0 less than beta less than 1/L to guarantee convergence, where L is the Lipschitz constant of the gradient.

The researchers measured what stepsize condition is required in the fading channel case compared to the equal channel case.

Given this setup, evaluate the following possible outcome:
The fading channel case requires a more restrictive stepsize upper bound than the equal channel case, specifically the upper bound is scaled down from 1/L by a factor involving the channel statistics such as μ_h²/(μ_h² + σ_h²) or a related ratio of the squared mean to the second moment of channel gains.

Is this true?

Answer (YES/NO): NO